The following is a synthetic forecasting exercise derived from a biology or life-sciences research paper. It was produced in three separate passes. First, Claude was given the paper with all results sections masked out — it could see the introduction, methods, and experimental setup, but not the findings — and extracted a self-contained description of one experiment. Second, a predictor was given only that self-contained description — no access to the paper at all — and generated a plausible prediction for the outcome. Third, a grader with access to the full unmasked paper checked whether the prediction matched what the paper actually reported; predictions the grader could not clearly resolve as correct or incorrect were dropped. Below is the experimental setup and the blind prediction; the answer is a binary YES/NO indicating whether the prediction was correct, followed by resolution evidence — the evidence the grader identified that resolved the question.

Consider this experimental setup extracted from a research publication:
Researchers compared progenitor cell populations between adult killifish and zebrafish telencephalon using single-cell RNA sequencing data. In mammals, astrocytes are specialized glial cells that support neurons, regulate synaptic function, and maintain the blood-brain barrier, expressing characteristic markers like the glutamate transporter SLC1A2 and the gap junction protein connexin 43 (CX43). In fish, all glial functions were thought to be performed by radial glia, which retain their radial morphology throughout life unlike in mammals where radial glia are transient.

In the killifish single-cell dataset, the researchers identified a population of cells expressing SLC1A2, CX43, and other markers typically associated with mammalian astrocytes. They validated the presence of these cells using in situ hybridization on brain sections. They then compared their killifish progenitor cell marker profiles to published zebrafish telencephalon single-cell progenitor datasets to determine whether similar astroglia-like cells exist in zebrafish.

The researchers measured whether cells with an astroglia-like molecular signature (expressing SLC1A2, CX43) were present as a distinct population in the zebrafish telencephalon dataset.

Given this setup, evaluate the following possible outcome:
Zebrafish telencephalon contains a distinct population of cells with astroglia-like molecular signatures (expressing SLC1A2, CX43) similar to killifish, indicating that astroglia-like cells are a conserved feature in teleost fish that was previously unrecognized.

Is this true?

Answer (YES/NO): NO